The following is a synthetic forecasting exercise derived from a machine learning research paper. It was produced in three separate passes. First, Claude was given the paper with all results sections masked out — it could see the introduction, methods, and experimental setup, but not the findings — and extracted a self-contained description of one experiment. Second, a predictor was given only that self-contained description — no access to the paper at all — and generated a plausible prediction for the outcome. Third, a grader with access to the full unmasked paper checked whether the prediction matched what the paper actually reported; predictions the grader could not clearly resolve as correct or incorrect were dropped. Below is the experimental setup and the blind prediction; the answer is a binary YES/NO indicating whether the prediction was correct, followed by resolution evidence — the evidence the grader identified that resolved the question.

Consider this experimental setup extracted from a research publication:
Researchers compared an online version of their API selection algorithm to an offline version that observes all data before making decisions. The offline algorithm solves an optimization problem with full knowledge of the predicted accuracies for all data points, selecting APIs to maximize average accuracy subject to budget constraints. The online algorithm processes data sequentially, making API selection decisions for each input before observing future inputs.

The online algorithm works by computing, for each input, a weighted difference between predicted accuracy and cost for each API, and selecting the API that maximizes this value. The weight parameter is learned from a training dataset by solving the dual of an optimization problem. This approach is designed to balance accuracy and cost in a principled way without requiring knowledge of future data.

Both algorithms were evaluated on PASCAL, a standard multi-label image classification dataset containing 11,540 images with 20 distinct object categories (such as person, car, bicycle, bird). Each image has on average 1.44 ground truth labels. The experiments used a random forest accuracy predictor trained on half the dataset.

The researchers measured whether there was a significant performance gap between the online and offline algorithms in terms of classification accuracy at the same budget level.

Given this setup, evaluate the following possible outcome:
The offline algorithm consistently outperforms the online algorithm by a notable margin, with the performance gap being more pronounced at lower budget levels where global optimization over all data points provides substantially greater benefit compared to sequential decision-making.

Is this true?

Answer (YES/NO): NO